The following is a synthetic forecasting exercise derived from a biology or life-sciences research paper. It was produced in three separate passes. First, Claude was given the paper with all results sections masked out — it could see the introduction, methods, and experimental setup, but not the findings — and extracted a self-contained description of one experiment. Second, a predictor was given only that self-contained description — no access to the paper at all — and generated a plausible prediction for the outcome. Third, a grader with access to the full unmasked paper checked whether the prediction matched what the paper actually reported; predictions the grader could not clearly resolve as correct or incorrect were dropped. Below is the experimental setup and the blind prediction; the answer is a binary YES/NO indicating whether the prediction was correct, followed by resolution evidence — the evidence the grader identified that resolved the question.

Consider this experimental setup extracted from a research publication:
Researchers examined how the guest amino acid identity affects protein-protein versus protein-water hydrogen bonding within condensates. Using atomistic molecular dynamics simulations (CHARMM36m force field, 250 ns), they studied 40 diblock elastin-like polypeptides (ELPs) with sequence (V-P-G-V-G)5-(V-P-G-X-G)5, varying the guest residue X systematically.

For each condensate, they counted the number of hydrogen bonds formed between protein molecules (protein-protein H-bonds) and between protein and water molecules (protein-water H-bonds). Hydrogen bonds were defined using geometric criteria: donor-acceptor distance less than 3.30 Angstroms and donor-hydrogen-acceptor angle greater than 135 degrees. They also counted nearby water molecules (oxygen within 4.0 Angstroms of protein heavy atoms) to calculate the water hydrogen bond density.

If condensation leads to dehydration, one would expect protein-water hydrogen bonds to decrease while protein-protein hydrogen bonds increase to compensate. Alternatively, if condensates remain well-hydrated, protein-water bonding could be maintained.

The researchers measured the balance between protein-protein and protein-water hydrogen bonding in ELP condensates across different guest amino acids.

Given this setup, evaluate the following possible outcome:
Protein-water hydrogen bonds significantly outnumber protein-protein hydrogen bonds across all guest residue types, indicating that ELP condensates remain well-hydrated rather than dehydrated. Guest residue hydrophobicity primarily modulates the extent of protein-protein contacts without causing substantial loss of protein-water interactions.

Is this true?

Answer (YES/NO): YES